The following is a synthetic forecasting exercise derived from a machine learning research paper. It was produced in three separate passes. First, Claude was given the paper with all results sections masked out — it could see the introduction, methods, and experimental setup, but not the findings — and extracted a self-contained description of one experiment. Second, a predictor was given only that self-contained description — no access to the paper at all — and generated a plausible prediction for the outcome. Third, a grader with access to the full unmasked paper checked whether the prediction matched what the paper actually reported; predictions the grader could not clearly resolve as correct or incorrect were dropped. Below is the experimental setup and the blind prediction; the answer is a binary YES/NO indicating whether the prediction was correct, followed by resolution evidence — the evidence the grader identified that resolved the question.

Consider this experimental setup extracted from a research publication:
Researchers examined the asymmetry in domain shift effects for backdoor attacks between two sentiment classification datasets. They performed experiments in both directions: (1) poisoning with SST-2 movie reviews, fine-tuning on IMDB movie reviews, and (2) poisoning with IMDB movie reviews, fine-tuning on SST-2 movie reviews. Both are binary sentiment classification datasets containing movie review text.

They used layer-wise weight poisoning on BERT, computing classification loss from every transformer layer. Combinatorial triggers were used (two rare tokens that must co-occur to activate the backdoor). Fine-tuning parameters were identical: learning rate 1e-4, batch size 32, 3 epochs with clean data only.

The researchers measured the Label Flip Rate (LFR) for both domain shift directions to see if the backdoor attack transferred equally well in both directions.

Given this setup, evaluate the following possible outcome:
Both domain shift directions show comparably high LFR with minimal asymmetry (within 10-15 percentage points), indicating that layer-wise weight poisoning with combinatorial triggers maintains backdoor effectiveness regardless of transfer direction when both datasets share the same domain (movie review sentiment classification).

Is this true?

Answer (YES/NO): NO